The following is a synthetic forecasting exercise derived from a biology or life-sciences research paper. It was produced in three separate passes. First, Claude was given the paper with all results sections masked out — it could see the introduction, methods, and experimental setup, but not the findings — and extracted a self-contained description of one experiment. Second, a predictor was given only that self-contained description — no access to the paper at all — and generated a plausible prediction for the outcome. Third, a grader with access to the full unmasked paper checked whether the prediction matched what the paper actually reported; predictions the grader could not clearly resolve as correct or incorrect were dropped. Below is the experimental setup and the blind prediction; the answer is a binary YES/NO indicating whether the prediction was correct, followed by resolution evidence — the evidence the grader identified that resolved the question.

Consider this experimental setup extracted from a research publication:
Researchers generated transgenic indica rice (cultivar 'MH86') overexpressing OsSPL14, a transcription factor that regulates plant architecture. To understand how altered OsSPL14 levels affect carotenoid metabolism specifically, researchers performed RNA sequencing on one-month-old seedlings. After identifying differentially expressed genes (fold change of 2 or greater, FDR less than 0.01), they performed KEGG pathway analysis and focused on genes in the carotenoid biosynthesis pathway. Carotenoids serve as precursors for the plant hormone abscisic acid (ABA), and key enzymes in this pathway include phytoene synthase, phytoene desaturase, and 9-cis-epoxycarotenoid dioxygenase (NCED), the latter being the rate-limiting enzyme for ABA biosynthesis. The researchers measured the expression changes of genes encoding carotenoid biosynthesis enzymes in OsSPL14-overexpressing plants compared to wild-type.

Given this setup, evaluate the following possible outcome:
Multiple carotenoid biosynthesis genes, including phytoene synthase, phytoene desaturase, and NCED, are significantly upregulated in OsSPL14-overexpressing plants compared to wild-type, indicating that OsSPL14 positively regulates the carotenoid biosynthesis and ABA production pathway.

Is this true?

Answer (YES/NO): NO